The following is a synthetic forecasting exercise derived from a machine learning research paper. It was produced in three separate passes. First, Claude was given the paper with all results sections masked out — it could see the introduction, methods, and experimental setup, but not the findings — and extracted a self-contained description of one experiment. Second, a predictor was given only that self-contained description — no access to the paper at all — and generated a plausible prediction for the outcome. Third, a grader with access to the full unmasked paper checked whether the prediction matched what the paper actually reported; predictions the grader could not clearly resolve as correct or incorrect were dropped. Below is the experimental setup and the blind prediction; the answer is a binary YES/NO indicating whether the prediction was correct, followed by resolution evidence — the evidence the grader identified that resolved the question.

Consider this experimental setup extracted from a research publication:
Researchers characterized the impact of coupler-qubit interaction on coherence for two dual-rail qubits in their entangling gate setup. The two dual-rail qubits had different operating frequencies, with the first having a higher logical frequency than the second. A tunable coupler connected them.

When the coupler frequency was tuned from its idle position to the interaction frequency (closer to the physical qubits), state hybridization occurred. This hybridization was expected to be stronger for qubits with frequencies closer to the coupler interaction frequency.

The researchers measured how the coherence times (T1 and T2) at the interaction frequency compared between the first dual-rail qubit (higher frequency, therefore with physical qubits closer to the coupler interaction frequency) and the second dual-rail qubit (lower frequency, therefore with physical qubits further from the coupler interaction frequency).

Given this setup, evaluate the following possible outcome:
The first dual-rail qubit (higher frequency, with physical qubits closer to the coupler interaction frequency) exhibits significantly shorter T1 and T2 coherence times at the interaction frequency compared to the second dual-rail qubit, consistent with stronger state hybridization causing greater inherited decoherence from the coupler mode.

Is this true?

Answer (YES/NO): YES